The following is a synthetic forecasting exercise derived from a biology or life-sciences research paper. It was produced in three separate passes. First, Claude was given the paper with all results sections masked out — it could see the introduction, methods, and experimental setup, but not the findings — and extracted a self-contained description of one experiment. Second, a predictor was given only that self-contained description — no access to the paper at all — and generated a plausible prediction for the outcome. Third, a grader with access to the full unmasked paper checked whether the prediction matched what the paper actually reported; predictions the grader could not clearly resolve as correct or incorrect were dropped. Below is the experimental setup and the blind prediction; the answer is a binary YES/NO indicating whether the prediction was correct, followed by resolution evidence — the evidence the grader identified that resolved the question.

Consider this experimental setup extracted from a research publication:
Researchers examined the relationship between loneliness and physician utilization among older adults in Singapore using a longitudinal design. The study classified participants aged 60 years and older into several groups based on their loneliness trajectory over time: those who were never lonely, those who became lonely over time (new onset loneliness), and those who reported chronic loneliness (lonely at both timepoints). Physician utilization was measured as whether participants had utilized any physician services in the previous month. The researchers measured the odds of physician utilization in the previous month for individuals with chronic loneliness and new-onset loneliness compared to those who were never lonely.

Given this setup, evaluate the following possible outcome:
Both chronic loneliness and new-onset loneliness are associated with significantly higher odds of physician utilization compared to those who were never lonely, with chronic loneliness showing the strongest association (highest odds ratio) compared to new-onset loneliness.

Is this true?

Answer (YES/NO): NO